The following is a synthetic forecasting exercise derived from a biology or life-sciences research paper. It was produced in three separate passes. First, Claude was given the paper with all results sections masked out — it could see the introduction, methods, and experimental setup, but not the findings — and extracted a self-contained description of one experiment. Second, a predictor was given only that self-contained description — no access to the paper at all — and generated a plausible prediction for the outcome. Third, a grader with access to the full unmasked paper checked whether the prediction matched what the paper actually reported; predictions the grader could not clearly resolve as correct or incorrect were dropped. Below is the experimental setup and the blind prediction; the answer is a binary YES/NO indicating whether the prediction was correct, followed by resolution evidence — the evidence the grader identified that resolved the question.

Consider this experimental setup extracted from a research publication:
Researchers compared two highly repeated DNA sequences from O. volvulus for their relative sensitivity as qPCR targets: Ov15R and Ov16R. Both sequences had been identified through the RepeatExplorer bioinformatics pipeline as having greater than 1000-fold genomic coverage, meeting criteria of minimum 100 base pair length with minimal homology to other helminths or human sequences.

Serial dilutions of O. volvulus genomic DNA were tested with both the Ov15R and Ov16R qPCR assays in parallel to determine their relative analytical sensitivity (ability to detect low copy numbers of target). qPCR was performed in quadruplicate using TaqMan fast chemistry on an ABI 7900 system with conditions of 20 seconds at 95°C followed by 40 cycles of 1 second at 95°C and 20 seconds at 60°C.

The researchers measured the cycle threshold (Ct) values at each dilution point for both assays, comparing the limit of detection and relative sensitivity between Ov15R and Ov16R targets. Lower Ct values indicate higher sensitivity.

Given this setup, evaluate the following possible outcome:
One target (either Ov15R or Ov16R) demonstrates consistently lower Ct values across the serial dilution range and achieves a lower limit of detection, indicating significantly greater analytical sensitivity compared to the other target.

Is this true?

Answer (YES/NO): NO